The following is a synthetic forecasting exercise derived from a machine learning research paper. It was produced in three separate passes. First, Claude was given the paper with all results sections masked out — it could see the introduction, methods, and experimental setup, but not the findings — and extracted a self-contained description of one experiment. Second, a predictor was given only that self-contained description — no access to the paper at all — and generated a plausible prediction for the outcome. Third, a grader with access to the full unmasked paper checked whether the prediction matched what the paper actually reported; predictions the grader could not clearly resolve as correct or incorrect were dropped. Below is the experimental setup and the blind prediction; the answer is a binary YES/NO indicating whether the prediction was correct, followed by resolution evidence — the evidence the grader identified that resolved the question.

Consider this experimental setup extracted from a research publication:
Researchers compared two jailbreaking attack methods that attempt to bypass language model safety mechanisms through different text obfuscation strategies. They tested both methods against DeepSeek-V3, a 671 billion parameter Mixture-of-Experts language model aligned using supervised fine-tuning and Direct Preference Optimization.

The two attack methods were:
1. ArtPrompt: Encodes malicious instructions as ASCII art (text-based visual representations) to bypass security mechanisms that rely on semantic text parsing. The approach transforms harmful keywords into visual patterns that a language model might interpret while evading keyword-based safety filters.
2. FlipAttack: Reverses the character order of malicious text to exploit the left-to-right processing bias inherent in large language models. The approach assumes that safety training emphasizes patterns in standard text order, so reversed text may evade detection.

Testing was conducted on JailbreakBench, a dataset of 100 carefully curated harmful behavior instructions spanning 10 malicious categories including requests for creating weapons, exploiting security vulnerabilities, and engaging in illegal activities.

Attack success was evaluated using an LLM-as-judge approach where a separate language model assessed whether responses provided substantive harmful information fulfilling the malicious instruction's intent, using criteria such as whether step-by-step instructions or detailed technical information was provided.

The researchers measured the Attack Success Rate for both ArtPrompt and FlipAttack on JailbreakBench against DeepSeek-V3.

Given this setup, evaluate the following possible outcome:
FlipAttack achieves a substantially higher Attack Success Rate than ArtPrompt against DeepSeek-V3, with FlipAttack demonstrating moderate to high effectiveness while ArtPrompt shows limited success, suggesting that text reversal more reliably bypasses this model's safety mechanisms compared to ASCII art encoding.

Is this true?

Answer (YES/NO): YES